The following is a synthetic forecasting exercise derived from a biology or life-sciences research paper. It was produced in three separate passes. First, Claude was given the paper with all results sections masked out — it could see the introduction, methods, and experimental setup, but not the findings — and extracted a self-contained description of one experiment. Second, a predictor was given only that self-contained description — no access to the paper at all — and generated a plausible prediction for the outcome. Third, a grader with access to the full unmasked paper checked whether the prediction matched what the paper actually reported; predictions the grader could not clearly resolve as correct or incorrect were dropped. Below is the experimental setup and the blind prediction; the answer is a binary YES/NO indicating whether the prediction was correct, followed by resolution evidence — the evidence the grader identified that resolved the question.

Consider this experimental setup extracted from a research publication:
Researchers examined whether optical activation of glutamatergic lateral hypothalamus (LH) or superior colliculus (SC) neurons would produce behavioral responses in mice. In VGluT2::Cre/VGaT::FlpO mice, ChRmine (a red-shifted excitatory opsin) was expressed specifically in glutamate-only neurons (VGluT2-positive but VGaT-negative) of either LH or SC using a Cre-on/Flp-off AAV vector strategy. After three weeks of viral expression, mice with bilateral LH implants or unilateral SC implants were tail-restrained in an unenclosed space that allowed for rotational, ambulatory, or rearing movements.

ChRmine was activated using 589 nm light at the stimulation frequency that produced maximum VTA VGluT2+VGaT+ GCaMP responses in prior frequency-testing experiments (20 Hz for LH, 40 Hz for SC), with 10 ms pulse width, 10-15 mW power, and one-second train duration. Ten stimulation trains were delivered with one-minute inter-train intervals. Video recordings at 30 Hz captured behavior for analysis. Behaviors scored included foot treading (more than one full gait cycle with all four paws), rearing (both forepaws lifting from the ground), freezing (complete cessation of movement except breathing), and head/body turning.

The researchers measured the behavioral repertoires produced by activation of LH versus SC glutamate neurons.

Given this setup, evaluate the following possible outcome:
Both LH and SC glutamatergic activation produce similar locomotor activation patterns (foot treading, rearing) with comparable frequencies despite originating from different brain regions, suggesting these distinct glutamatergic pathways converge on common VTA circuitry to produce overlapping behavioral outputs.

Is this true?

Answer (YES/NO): NO